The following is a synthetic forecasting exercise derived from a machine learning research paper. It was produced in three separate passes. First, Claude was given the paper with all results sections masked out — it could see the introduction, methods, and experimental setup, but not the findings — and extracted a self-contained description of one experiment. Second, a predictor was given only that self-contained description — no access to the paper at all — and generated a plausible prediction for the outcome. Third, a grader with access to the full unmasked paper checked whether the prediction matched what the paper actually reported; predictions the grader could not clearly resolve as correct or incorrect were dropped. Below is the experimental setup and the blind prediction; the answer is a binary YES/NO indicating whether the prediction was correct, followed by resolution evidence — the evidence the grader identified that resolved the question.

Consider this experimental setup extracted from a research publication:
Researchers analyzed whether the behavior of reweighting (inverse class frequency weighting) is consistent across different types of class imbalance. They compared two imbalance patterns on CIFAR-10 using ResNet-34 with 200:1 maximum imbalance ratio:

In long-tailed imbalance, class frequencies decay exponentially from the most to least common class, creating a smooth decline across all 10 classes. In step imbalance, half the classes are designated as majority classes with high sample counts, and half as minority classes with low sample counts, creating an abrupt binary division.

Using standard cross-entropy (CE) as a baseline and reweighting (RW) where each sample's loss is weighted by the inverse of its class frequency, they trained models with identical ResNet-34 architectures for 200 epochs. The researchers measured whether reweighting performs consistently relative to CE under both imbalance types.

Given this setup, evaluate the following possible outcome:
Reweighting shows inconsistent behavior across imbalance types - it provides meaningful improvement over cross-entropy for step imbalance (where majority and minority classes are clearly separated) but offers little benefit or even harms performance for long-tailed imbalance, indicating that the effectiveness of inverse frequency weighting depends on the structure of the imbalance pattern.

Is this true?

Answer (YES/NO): NO